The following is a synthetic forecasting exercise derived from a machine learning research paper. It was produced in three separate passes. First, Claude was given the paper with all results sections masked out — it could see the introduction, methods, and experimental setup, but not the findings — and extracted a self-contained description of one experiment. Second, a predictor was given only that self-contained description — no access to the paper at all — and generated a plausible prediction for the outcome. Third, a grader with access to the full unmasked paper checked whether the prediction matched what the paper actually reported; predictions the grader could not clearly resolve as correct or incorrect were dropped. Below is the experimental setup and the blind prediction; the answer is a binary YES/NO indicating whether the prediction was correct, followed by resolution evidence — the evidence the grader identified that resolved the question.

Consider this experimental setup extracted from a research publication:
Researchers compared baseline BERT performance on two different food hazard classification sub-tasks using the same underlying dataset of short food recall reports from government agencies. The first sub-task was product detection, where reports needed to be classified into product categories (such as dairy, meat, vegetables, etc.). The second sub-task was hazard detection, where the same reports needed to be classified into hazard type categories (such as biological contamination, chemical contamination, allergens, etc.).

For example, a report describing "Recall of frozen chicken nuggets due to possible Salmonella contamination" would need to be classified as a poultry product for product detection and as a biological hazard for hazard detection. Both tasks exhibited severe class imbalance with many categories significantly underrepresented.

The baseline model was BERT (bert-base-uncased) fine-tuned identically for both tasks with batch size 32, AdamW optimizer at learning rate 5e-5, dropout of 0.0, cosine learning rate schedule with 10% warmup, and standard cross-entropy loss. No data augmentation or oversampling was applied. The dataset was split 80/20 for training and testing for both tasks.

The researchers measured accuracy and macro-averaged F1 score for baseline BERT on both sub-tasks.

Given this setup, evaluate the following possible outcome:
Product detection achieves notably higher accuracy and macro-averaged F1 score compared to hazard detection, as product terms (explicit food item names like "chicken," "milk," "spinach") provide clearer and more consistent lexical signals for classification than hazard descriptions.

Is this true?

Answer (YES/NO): NO